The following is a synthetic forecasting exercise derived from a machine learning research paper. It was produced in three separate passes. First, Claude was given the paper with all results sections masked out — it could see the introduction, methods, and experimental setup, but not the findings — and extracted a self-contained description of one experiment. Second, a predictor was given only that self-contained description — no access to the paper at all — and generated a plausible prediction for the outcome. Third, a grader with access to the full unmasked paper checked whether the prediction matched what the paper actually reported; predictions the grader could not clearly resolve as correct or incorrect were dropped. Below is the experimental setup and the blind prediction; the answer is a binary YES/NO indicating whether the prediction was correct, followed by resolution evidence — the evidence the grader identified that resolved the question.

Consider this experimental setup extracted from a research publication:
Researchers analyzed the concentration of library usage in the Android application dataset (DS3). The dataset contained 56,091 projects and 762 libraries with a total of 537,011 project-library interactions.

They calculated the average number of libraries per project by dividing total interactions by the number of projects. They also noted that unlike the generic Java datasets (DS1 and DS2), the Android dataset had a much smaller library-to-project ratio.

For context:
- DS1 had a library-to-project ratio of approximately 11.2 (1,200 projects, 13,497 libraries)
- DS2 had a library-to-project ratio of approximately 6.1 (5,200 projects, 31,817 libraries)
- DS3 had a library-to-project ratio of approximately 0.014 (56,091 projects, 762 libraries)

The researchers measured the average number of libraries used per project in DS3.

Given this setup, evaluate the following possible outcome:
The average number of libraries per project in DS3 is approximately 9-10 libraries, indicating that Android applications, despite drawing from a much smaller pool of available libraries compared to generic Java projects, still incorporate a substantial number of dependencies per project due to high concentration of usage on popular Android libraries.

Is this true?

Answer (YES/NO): YES